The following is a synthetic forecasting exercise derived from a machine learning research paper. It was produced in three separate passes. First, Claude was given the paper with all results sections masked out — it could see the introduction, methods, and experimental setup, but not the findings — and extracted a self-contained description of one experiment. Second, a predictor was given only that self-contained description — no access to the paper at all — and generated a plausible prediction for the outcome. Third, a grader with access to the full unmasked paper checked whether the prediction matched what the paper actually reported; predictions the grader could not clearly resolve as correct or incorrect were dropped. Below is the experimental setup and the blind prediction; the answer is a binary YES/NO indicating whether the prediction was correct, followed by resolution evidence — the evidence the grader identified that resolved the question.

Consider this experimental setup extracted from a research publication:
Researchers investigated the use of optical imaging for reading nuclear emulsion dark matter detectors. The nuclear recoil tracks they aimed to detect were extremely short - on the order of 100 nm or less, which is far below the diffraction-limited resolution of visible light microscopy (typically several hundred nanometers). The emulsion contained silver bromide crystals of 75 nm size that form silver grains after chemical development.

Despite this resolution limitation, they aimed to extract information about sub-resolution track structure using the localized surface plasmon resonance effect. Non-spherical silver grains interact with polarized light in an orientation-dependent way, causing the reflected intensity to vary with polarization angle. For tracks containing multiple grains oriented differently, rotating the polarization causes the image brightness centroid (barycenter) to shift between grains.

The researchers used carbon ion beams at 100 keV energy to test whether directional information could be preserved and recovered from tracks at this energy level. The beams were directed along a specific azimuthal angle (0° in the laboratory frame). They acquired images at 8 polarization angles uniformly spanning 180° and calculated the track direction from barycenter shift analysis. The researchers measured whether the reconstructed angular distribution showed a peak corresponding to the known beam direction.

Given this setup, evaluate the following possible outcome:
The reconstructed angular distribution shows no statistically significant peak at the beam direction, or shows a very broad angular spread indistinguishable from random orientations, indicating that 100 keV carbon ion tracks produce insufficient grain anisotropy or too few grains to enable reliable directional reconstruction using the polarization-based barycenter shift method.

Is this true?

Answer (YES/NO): NO